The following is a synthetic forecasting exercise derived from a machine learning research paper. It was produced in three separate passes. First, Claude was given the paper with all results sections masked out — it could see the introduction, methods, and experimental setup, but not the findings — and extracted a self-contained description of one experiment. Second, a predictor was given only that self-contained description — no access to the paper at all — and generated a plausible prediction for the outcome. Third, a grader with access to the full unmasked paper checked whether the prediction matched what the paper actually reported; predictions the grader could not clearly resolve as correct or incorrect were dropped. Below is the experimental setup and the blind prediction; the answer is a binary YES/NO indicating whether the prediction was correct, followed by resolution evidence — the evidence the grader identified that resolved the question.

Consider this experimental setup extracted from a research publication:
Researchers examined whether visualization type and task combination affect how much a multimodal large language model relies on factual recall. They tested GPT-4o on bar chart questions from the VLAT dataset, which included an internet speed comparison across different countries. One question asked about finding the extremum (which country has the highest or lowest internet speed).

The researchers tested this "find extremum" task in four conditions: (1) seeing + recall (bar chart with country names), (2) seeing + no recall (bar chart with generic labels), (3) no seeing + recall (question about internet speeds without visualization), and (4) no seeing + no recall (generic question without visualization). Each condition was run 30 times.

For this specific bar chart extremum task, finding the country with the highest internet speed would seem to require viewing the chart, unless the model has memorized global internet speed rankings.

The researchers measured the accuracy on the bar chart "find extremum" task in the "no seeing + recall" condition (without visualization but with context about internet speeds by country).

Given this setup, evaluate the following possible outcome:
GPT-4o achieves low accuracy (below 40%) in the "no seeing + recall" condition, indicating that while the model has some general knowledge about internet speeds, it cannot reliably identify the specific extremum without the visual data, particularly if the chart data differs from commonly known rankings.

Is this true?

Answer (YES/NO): NO